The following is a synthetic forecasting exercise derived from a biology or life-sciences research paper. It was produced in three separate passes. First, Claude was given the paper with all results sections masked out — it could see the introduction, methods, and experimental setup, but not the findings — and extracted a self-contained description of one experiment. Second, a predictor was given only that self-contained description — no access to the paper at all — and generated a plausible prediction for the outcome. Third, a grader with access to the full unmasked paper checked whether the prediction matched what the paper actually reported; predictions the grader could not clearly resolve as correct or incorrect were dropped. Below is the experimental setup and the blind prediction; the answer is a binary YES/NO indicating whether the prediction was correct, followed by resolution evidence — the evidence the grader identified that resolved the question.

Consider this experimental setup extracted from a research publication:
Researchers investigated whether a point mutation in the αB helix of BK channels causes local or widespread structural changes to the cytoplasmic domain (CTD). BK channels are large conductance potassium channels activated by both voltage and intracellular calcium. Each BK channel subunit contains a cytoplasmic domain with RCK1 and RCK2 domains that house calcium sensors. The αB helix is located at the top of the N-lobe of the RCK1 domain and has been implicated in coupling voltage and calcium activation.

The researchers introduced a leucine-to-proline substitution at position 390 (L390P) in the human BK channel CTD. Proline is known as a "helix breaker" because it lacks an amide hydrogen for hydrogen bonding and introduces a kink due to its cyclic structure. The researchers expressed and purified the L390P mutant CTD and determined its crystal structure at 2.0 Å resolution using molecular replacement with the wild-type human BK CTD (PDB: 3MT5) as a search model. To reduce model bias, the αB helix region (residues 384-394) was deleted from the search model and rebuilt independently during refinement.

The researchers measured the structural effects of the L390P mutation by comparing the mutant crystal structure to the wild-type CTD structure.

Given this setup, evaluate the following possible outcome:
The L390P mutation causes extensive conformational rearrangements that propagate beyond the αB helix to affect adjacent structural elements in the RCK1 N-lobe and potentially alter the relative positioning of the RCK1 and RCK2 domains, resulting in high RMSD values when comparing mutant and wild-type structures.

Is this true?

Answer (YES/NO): NO